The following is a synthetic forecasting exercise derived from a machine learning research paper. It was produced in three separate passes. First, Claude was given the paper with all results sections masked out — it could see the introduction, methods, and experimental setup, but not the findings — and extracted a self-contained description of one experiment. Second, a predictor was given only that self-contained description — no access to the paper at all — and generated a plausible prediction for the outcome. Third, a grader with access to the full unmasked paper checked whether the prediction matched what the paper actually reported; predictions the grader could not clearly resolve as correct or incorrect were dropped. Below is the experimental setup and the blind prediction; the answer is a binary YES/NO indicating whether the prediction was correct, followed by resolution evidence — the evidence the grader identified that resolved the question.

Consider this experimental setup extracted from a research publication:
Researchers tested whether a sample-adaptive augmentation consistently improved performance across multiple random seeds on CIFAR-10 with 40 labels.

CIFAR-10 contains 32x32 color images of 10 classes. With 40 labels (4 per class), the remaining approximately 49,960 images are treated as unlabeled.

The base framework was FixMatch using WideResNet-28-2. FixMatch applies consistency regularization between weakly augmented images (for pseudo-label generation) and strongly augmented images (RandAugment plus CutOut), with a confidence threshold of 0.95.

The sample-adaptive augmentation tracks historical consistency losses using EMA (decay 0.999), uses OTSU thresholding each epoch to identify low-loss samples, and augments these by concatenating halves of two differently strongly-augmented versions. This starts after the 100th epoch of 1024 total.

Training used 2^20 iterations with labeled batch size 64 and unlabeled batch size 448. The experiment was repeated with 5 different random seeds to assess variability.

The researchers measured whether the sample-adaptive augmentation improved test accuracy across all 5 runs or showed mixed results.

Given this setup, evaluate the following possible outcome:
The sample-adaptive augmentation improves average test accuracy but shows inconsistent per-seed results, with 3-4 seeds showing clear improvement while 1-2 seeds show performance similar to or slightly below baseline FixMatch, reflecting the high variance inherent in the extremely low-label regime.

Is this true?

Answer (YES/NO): NO